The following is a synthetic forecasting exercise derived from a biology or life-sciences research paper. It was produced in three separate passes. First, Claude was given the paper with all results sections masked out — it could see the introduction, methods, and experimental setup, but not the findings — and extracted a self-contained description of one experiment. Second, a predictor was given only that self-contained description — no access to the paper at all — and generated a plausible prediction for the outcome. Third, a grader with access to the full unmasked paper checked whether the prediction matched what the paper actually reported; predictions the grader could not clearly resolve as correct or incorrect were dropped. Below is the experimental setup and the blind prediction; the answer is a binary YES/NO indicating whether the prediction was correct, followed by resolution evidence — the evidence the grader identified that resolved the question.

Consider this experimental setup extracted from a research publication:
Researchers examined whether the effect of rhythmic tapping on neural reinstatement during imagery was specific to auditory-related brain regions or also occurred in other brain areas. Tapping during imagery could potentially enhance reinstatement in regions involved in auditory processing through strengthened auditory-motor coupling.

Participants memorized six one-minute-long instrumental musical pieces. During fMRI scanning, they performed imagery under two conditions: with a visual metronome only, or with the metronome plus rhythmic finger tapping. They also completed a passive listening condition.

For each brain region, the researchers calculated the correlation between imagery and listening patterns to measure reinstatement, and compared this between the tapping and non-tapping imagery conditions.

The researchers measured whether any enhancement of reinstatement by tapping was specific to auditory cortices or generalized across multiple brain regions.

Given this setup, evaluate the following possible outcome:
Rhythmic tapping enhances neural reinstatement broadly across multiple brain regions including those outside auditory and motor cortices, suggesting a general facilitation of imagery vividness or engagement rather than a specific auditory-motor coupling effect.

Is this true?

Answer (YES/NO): NO